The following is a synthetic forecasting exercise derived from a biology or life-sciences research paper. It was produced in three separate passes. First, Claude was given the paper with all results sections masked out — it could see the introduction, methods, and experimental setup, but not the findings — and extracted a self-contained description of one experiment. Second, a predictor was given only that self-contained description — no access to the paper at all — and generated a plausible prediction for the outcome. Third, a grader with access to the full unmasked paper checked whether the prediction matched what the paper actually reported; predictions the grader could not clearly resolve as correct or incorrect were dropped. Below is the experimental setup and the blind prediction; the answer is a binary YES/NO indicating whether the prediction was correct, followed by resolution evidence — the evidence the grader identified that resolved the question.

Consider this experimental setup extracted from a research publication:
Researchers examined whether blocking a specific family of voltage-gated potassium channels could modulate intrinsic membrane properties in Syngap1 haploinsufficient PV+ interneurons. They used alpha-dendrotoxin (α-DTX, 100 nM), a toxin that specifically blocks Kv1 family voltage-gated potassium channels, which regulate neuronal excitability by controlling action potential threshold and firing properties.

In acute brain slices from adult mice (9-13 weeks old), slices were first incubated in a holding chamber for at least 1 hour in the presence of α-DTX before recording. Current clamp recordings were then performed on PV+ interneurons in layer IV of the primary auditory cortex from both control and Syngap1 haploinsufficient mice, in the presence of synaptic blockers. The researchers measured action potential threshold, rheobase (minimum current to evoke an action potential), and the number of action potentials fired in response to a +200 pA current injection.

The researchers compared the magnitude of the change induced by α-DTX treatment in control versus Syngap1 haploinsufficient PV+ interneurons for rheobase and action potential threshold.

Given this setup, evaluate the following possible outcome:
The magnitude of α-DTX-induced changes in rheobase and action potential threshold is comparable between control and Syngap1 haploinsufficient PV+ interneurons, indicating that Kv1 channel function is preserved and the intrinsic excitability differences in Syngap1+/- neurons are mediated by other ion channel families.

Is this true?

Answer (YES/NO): NO